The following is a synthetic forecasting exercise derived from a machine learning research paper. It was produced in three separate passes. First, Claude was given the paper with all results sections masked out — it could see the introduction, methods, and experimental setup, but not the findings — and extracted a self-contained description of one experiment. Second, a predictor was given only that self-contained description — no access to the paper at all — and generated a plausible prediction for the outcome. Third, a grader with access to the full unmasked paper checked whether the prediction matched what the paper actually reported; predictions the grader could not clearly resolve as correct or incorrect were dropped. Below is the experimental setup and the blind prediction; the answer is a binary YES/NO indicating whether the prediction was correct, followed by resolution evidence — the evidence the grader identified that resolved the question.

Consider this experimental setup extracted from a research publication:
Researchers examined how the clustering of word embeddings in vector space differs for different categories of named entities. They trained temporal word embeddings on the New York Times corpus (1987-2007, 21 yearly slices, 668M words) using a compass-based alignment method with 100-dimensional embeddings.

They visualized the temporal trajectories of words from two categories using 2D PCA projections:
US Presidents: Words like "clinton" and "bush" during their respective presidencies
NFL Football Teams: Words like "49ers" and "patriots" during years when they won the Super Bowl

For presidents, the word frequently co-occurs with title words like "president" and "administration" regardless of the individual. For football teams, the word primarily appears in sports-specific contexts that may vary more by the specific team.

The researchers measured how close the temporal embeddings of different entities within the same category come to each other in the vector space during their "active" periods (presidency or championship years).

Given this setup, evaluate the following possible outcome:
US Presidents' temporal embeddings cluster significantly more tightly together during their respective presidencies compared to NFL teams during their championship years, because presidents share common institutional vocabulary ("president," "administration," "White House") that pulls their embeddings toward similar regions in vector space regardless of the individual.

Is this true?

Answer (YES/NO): YES